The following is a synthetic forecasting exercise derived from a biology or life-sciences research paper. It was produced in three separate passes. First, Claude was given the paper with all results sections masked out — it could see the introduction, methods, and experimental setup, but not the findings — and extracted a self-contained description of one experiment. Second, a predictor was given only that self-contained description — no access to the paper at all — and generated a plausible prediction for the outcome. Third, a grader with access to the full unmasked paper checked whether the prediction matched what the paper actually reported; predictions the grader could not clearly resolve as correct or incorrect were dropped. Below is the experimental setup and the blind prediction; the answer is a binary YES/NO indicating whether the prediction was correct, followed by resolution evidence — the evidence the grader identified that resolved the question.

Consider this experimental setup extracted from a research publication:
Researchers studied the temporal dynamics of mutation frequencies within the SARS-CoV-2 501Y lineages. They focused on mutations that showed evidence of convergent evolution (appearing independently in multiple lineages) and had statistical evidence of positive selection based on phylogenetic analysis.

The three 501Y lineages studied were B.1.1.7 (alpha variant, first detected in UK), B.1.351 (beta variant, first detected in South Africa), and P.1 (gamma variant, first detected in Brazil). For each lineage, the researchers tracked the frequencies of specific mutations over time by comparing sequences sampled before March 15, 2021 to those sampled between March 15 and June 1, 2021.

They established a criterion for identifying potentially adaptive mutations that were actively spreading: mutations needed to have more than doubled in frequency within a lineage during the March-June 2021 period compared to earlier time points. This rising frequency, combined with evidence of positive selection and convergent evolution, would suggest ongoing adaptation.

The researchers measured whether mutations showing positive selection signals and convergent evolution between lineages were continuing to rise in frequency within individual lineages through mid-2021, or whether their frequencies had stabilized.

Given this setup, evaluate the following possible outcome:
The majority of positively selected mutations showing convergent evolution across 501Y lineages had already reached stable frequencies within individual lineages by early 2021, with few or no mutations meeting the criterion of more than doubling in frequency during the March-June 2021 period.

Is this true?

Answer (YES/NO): NO